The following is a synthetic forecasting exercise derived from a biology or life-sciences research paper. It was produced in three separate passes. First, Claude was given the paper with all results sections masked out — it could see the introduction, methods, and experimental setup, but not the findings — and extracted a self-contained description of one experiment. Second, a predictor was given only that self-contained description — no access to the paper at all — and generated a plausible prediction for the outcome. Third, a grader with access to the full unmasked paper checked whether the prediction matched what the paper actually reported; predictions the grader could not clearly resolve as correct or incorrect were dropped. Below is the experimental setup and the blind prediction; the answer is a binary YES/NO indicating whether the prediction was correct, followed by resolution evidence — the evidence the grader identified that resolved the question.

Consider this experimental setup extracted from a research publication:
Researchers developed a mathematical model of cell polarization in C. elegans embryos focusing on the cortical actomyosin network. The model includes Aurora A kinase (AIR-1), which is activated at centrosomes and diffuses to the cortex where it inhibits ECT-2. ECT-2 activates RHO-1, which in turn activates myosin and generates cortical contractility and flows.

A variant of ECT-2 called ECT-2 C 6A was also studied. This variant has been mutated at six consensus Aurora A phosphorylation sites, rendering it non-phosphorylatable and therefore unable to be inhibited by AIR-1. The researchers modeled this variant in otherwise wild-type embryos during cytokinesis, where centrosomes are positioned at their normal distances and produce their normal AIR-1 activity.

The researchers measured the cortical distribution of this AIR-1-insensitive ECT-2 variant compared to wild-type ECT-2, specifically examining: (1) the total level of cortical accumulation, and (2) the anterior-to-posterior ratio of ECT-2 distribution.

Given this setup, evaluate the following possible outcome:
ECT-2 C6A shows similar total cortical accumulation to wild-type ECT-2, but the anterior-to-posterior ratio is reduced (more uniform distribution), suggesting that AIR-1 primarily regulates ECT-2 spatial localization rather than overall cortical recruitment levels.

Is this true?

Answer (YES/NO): NO